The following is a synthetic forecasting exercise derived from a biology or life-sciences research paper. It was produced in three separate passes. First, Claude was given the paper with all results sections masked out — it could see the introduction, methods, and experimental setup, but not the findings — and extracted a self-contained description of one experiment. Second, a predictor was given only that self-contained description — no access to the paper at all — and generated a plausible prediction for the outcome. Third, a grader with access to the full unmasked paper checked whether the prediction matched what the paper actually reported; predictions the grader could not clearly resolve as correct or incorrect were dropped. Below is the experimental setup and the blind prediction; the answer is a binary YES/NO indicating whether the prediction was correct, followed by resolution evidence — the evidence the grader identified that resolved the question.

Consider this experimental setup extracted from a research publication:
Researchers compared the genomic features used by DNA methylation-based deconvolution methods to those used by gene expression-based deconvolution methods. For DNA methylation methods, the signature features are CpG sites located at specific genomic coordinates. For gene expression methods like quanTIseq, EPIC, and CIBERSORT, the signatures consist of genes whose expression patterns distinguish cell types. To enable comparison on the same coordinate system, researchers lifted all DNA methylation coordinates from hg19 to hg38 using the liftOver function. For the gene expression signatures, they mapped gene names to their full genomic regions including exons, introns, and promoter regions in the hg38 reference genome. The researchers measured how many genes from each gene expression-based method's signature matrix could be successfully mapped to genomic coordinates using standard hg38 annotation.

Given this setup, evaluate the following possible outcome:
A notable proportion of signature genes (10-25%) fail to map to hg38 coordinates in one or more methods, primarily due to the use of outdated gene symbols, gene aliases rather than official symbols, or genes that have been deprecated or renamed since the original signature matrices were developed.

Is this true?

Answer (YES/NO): NO